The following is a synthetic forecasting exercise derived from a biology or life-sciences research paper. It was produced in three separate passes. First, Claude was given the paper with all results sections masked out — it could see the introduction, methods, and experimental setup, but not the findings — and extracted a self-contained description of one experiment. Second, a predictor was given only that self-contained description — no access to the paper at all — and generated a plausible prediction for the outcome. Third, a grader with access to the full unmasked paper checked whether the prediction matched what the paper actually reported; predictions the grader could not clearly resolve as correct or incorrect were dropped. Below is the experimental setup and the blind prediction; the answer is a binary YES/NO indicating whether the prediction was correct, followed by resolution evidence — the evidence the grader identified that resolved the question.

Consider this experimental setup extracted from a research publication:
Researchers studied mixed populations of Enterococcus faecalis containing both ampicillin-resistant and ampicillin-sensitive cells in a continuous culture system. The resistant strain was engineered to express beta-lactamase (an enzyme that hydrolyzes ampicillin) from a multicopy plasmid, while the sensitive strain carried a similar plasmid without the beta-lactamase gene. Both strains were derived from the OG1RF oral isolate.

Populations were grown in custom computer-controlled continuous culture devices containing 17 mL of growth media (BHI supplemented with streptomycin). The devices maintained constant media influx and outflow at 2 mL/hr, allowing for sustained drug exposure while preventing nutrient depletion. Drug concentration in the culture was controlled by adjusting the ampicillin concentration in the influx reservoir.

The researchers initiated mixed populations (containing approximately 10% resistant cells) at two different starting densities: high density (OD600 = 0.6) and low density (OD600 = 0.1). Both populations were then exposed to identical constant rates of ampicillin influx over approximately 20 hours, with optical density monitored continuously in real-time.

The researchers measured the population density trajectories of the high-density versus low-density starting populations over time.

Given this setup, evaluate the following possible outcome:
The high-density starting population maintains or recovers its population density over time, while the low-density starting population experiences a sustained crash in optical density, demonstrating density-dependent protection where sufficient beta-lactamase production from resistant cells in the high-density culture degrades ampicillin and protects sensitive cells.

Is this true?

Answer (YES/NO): NO